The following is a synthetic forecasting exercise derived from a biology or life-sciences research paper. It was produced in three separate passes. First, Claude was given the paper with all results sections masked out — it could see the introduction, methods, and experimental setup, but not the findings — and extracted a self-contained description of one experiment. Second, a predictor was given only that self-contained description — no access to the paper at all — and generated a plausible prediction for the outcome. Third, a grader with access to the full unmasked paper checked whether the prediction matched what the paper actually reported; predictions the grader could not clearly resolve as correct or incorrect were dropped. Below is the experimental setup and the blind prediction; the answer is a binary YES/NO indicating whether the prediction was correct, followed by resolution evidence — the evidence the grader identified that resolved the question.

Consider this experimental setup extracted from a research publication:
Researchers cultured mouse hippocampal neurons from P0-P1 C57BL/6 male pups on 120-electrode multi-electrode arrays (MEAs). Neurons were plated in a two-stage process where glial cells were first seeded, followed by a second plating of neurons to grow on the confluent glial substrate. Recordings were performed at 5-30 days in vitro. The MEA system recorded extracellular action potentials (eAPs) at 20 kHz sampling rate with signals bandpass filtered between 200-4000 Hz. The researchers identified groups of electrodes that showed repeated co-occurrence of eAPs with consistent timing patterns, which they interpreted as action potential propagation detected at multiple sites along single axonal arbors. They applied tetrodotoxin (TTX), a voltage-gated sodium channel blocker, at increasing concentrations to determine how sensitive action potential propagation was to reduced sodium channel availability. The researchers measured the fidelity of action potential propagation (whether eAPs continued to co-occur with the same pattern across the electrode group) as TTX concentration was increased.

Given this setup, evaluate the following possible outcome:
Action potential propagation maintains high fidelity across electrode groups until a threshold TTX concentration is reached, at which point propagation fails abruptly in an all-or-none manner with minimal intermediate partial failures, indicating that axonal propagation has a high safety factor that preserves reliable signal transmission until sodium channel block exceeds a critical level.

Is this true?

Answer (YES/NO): YES